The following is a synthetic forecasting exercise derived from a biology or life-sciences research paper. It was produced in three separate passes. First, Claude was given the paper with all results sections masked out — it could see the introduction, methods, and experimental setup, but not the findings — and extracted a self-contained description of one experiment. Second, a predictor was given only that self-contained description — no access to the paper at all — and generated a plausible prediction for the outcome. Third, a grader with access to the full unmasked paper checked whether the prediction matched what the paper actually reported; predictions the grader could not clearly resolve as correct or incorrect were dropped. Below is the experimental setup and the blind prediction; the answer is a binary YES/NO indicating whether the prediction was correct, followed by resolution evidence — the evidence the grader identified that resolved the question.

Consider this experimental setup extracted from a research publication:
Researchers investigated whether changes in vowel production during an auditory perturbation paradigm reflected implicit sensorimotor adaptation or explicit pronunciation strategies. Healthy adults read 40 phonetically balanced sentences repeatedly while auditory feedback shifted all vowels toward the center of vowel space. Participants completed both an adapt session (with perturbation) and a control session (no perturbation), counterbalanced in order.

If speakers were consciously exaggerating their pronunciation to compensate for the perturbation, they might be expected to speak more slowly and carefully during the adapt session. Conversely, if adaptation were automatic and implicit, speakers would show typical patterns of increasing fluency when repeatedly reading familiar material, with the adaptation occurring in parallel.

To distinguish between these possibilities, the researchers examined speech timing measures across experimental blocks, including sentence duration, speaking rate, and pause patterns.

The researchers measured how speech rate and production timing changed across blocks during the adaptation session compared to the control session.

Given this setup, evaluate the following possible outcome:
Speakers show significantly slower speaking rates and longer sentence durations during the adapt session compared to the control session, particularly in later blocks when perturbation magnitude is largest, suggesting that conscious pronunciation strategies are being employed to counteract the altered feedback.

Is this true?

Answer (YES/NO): NO